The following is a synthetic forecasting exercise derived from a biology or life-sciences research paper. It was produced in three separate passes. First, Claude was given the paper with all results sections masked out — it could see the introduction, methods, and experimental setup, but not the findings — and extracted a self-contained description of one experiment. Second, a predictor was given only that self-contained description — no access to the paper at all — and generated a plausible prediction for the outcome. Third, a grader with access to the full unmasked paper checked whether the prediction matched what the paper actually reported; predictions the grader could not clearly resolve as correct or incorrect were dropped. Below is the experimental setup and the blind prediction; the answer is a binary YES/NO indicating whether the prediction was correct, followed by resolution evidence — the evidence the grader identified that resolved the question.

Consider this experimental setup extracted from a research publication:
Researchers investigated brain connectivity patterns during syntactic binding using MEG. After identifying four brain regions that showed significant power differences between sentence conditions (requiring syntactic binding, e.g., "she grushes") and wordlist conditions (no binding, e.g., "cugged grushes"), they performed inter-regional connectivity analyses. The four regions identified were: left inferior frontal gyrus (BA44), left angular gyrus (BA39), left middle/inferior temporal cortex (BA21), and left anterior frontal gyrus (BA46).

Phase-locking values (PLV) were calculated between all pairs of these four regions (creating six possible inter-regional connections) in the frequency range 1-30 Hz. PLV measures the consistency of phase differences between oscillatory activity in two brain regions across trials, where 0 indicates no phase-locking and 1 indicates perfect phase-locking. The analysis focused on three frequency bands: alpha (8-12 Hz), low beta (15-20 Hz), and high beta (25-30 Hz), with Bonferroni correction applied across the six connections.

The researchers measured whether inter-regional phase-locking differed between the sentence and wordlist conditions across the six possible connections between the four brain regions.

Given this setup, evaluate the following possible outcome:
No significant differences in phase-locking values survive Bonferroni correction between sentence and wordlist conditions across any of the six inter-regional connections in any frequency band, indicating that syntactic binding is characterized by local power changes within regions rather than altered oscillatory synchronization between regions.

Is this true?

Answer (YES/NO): NO